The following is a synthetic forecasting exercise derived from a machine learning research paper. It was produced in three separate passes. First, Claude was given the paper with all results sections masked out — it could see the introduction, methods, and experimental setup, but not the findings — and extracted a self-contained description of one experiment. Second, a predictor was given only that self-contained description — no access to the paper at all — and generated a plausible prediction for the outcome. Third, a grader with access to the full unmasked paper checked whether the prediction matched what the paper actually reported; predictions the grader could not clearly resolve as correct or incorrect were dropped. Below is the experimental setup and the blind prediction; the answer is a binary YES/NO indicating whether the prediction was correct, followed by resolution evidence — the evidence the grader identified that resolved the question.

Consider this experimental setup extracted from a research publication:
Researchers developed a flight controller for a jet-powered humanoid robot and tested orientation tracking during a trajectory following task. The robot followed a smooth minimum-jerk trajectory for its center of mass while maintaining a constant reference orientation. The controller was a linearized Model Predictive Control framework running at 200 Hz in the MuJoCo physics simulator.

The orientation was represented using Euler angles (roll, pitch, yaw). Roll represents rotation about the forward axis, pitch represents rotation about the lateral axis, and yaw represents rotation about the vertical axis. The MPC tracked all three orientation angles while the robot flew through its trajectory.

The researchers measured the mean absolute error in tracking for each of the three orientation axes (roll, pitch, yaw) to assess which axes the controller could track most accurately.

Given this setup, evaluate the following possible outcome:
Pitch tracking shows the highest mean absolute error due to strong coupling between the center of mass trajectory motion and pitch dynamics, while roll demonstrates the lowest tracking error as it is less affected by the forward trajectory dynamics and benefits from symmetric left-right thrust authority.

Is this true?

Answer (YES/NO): NO